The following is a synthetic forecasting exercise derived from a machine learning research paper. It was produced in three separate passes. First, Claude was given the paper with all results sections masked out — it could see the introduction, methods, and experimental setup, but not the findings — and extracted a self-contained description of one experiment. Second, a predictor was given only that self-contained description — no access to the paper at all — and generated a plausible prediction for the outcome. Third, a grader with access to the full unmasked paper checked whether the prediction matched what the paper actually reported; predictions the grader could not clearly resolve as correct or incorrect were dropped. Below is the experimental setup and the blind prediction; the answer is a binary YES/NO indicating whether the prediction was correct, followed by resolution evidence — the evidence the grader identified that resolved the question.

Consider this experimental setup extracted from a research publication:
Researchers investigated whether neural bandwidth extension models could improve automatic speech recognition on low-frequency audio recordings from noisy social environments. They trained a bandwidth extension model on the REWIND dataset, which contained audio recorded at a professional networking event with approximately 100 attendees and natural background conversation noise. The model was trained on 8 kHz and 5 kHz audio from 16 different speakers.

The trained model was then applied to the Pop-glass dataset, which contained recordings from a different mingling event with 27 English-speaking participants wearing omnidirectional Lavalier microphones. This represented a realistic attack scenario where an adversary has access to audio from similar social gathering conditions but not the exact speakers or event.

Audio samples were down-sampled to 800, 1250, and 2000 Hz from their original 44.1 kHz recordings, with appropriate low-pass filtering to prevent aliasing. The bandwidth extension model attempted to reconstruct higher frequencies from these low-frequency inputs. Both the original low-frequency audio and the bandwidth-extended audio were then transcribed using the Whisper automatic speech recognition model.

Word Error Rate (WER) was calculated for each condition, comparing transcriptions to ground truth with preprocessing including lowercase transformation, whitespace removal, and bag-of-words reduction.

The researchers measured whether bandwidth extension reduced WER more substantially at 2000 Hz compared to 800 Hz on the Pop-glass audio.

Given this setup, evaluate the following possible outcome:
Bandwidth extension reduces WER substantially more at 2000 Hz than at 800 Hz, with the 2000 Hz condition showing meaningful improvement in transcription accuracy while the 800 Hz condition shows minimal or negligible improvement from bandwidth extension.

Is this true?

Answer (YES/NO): YES